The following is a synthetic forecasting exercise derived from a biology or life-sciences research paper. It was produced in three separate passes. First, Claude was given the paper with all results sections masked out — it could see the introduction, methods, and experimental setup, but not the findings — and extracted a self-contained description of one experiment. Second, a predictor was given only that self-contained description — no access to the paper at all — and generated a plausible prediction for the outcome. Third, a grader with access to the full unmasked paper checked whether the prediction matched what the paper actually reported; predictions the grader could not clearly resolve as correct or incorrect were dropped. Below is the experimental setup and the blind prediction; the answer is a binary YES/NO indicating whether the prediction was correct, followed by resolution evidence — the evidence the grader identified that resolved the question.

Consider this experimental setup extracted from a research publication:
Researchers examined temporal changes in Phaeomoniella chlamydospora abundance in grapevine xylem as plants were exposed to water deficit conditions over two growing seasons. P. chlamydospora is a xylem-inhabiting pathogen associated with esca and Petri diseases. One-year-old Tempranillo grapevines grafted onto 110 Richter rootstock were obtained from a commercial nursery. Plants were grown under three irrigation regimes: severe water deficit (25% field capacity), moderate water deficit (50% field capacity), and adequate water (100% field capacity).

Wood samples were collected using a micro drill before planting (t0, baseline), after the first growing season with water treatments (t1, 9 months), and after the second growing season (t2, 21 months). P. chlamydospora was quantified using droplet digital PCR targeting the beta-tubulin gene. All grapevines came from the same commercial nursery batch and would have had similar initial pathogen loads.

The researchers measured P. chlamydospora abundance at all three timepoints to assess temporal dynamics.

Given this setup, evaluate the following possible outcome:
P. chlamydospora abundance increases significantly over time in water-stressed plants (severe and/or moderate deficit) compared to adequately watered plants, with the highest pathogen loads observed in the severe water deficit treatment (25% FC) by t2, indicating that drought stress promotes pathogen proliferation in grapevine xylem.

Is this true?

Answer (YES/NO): NO